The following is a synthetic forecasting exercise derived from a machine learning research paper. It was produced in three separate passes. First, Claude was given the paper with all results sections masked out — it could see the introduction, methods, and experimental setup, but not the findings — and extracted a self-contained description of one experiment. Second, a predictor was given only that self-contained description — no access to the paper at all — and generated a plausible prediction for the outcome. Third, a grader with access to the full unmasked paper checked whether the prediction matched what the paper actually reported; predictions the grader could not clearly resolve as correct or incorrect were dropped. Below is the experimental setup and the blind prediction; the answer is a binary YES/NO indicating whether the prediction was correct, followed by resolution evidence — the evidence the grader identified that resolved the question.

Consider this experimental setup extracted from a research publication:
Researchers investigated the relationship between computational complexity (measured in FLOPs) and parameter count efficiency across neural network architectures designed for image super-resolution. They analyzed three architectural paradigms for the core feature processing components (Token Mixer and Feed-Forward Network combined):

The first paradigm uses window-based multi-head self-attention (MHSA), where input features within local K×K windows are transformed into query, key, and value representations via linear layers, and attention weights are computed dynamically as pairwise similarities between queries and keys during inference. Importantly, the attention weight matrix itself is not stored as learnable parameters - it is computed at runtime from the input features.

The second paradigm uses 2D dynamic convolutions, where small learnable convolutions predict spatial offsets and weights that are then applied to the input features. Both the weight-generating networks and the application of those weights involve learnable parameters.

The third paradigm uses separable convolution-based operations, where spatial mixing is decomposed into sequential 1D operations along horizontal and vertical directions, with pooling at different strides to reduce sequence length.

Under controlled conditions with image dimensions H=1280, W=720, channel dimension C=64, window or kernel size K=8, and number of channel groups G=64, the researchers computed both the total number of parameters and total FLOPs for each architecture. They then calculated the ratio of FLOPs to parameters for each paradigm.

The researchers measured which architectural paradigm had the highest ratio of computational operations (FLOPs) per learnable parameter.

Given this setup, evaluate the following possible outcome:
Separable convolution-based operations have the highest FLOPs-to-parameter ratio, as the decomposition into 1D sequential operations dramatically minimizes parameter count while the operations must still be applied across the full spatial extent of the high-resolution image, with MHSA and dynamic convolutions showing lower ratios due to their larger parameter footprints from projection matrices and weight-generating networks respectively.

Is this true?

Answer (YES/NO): NO